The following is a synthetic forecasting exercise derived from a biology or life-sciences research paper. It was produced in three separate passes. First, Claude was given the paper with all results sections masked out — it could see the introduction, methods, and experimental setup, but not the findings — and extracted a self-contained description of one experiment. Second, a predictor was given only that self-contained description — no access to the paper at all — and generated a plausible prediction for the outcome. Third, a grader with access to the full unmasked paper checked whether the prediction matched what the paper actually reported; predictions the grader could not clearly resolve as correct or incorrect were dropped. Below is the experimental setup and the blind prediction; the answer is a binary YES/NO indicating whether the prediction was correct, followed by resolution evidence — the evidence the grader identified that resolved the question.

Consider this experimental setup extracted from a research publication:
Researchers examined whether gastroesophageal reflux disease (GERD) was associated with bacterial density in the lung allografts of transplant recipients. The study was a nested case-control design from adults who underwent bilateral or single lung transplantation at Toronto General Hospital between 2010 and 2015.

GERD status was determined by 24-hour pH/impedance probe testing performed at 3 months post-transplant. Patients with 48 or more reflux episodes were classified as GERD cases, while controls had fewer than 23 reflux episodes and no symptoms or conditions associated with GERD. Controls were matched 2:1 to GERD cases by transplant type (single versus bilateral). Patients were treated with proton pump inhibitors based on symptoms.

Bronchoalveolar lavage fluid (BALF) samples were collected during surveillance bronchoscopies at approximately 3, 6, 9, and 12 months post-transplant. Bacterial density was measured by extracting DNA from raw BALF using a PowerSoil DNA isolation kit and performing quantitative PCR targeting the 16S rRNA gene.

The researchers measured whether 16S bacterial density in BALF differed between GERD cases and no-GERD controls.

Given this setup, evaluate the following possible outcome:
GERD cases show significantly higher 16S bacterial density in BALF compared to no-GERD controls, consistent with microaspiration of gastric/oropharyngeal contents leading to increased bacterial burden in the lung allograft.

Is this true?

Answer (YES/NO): YES